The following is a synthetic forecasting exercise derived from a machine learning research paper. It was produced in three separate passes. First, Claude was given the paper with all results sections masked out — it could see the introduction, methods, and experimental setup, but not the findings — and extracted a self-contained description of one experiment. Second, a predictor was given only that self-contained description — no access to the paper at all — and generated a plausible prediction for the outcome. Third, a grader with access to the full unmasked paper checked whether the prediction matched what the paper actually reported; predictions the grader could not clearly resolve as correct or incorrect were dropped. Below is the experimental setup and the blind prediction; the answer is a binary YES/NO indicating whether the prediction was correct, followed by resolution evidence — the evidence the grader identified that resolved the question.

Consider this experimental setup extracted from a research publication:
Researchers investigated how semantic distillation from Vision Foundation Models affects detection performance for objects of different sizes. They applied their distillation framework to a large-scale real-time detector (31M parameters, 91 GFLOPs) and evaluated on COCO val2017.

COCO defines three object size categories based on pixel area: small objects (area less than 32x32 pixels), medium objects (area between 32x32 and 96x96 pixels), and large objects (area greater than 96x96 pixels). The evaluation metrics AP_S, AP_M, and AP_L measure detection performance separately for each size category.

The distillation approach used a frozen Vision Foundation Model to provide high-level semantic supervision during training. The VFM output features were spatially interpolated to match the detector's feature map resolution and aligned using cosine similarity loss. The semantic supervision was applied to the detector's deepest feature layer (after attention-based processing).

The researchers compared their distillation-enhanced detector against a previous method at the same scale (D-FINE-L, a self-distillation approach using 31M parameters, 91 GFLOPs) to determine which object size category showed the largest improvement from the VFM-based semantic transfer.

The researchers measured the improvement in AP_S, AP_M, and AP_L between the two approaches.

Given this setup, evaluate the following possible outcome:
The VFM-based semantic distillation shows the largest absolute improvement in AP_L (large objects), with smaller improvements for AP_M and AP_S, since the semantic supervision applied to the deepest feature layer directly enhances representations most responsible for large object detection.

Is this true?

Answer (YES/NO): NO